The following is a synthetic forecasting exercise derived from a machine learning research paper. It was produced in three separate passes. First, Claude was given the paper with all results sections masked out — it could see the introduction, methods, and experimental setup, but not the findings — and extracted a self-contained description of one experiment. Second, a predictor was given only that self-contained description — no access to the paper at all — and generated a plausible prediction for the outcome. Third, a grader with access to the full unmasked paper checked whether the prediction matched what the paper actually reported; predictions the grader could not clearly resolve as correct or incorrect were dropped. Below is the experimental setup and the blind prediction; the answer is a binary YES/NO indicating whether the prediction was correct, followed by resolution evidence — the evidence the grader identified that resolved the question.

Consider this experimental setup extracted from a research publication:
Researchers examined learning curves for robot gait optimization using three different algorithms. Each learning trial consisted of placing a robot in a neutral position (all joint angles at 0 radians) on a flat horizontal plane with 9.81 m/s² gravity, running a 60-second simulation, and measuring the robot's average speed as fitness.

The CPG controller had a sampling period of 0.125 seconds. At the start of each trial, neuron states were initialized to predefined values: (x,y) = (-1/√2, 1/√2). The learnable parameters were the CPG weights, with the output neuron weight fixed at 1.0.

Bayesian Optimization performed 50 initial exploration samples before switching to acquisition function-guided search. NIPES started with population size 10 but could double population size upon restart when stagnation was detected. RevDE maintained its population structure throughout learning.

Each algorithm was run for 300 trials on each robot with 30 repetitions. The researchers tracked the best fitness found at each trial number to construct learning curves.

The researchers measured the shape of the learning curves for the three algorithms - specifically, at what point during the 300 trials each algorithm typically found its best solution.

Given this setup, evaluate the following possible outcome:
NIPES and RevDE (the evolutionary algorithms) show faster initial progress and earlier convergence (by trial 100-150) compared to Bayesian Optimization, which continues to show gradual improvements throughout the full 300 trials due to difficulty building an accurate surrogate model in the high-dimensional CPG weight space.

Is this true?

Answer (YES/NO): NO